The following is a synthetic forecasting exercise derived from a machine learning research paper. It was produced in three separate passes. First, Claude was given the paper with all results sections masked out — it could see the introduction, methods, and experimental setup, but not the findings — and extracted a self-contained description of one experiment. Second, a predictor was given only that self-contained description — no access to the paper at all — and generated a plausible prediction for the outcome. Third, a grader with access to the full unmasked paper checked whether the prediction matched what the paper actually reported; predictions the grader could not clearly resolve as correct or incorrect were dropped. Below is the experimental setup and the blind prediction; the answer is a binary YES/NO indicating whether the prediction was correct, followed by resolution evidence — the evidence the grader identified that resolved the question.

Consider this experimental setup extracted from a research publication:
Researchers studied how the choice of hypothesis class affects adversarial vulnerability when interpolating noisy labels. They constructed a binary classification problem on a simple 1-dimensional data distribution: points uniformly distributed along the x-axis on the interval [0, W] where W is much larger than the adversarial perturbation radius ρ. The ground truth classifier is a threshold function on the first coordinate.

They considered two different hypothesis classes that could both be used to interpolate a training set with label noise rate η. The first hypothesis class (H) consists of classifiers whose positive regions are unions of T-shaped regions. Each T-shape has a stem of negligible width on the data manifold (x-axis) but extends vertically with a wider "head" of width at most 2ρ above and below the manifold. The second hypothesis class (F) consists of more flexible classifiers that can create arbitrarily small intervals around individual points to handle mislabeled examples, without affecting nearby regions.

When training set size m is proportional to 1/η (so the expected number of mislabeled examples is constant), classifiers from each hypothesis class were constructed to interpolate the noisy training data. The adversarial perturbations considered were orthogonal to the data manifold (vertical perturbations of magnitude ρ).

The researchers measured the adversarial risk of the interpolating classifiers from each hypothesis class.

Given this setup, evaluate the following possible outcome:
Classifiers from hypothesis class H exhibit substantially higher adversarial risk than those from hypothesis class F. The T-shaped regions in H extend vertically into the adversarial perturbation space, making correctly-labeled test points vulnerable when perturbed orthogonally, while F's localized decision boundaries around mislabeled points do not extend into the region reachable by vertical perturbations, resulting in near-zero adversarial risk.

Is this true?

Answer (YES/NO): YES